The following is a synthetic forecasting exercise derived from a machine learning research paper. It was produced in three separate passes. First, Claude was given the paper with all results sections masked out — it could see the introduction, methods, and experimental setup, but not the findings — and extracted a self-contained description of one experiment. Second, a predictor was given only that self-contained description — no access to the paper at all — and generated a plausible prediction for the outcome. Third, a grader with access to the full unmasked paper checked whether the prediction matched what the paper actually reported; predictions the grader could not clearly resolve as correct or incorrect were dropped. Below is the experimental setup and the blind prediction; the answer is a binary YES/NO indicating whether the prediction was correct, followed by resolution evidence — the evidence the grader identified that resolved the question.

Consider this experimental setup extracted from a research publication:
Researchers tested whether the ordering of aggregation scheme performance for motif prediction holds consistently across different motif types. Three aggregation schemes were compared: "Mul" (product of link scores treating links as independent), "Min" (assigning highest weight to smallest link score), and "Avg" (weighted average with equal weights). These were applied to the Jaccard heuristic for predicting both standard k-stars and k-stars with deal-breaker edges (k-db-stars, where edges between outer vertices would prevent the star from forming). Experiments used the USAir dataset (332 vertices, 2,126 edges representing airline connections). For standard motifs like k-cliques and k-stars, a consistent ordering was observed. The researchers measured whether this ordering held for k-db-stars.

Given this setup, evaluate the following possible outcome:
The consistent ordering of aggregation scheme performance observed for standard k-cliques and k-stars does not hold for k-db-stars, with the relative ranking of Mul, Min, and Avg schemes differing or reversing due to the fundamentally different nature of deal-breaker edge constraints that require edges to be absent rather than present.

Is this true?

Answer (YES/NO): YES